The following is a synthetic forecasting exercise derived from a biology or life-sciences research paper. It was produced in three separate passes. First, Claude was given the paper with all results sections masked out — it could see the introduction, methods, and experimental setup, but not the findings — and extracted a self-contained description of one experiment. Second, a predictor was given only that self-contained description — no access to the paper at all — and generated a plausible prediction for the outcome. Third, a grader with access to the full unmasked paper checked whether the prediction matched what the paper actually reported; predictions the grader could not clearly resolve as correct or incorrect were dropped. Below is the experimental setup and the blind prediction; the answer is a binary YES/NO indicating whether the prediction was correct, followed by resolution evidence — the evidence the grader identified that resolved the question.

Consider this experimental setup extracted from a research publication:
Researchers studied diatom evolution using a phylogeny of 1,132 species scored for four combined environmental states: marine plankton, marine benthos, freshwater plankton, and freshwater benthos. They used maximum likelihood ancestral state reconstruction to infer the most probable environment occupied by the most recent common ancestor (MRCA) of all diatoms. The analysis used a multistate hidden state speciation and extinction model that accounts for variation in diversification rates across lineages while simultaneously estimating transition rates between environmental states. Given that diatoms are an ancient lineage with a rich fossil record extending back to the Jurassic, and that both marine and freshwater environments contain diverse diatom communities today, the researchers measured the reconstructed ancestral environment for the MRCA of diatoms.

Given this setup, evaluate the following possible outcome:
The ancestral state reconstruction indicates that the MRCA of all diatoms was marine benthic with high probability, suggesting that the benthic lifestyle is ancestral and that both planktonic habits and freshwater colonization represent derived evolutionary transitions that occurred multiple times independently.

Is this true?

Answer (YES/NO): NO